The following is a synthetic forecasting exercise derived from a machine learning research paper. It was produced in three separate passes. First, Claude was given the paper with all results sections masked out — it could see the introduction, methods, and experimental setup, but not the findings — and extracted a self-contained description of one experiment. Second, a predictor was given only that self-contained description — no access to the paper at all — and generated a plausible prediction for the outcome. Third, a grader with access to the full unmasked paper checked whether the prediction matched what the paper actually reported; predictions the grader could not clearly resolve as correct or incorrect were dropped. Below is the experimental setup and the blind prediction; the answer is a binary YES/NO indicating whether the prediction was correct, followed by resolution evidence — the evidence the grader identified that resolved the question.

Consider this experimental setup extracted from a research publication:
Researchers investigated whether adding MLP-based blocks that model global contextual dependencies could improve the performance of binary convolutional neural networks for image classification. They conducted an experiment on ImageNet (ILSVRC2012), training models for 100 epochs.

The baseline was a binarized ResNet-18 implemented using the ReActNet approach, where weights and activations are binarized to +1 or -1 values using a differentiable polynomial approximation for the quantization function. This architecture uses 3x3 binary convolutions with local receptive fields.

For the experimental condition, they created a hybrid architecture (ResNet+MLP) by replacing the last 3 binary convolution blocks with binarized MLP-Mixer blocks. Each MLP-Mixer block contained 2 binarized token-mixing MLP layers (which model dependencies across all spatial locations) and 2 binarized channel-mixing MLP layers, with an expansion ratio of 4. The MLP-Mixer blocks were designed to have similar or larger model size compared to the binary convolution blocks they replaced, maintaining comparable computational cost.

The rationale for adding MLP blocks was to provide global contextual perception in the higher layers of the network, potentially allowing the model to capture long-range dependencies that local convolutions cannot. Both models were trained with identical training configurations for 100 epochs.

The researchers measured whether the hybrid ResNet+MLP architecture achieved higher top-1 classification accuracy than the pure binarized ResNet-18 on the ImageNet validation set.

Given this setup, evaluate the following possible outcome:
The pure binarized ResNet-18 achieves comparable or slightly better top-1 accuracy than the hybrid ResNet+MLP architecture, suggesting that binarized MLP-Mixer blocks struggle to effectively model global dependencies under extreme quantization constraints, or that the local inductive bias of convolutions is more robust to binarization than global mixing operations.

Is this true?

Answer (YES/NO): YES